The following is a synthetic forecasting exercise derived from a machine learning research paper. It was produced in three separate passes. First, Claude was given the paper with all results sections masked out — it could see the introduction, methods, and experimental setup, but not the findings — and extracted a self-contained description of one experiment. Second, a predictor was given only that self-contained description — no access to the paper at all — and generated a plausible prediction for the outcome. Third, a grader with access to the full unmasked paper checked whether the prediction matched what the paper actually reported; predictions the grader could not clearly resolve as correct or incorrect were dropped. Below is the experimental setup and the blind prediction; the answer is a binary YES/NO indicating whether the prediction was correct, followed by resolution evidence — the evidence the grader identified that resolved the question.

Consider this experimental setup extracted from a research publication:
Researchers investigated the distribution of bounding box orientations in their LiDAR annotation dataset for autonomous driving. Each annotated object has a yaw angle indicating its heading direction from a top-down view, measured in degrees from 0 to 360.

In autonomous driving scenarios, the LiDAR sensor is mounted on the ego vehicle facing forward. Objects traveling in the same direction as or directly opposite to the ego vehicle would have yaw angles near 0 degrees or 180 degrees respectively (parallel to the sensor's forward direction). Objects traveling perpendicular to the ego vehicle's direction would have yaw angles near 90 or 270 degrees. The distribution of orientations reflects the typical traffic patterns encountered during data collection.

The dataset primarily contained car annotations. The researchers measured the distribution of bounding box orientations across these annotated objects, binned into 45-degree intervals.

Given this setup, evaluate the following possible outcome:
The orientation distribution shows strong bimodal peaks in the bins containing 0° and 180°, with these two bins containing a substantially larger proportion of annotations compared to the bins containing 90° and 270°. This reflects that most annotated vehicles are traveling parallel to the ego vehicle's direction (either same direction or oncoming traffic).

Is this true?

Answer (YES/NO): YES